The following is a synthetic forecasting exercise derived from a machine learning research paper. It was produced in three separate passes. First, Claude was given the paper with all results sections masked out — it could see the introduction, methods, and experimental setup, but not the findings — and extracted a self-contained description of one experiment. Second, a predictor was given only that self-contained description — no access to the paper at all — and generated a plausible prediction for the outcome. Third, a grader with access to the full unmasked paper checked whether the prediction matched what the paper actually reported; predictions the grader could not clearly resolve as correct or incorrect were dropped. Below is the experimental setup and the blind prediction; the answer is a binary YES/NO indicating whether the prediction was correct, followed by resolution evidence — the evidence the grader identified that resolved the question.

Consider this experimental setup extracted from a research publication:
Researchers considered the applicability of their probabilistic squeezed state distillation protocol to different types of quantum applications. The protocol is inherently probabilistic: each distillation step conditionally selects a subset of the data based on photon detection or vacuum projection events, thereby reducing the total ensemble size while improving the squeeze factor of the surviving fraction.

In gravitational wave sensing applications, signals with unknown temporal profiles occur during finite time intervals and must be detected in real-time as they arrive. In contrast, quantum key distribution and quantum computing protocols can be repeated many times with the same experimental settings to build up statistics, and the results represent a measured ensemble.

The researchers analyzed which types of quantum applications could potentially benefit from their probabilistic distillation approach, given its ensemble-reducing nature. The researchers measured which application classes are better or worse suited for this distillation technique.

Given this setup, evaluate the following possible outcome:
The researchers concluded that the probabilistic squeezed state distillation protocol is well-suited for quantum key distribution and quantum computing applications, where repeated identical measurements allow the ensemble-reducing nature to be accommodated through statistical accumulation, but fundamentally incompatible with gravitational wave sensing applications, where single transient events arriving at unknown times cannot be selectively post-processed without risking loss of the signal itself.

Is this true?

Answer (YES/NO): NO